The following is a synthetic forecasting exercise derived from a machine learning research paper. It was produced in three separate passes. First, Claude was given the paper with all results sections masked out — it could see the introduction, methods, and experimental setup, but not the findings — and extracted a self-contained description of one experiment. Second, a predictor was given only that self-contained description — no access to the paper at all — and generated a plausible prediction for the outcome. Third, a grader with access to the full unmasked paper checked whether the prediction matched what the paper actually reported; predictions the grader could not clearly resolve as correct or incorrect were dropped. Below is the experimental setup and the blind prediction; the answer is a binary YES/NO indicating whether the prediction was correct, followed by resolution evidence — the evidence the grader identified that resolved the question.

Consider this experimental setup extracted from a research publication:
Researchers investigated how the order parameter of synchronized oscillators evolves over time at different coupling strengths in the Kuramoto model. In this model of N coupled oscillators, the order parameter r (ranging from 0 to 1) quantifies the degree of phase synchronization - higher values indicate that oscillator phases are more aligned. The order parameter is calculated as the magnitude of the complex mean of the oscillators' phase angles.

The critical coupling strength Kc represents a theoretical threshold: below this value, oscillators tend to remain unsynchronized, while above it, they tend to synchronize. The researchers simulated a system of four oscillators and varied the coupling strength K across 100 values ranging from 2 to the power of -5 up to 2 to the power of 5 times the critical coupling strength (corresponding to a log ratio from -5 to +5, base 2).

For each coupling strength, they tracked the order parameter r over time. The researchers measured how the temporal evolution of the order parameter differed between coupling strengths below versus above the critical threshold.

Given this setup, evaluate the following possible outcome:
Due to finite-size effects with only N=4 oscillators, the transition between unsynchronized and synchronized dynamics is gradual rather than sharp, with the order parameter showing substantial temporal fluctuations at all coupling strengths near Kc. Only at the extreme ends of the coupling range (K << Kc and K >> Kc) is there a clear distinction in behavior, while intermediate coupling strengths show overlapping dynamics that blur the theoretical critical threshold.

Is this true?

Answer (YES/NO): NO